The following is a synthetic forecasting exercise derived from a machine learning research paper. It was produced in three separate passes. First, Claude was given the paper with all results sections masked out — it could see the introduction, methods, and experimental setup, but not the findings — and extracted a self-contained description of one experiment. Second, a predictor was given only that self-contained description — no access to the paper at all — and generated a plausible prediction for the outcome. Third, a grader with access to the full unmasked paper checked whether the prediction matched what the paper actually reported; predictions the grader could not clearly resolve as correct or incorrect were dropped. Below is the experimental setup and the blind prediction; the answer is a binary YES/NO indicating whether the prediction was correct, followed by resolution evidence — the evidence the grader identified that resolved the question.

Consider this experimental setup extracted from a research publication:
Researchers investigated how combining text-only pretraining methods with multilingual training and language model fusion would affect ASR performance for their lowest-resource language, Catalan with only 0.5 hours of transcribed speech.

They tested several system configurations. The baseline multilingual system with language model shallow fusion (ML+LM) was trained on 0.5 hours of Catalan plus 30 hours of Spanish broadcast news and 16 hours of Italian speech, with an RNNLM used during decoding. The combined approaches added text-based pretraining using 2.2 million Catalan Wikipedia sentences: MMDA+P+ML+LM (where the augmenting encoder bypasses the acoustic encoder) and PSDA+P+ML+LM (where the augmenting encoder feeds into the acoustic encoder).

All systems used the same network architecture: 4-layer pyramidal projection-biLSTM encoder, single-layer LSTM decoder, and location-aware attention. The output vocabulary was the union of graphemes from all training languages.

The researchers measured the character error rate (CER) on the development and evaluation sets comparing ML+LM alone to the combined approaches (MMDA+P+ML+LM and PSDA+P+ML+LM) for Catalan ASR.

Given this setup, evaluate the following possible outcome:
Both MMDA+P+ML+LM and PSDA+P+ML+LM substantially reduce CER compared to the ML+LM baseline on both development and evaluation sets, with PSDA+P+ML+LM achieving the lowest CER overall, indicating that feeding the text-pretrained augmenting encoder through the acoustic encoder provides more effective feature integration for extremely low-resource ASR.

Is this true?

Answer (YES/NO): NO